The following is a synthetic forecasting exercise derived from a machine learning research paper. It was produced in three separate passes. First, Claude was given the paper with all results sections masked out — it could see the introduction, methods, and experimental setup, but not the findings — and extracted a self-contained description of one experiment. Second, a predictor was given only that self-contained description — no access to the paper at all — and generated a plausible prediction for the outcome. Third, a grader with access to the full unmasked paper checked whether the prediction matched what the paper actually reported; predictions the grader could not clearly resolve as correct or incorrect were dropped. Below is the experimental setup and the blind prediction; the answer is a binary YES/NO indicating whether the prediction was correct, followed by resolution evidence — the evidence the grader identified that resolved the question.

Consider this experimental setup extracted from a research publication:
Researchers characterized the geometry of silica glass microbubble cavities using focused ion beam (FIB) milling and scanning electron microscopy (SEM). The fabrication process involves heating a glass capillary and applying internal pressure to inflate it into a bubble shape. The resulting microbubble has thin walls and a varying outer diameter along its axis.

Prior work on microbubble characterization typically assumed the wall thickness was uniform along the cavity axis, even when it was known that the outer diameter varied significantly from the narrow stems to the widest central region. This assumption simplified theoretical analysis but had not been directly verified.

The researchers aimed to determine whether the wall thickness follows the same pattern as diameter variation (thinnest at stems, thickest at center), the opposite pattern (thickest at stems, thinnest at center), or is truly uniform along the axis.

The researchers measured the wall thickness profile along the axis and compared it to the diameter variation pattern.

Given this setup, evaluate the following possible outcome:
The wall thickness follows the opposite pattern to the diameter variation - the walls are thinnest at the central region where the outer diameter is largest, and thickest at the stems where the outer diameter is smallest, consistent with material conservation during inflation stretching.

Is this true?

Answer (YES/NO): YES